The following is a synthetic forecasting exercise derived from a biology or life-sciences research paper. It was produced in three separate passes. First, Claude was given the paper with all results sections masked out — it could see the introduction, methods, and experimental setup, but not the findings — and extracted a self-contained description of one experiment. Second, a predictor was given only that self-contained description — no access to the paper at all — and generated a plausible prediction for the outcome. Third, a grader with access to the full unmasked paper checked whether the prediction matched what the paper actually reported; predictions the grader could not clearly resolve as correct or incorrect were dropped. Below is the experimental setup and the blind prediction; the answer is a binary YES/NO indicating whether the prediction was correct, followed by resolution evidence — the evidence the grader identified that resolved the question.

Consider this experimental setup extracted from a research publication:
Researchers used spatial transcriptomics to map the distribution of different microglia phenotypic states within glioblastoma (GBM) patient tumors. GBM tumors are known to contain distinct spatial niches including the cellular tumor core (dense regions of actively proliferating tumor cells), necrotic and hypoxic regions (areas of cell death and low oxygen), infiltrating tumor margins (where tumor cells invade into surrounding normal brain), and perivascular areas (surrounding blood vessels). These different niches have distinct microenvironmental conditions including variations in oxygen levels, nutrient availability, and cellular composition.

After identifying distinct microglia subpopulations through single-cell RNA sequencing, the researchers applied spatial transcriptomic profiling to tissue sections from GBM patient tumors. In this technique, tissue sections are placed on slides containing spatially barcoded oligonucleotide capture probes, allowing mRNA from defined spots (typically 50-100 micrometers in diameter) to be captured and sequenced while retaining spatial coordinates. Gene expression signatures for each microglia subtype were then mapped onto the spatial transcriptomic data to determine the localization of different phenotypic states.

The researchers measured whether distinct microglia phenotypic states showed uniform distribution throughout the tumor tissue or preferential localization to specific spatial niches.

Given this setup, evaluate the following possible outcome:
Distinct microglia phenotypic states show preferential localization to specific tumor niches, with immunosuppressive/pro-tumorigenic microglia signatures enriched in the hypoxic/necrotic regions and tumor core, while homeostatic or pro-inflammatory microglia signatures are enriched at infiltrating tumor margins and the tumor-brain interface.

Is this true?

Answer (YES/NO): YES